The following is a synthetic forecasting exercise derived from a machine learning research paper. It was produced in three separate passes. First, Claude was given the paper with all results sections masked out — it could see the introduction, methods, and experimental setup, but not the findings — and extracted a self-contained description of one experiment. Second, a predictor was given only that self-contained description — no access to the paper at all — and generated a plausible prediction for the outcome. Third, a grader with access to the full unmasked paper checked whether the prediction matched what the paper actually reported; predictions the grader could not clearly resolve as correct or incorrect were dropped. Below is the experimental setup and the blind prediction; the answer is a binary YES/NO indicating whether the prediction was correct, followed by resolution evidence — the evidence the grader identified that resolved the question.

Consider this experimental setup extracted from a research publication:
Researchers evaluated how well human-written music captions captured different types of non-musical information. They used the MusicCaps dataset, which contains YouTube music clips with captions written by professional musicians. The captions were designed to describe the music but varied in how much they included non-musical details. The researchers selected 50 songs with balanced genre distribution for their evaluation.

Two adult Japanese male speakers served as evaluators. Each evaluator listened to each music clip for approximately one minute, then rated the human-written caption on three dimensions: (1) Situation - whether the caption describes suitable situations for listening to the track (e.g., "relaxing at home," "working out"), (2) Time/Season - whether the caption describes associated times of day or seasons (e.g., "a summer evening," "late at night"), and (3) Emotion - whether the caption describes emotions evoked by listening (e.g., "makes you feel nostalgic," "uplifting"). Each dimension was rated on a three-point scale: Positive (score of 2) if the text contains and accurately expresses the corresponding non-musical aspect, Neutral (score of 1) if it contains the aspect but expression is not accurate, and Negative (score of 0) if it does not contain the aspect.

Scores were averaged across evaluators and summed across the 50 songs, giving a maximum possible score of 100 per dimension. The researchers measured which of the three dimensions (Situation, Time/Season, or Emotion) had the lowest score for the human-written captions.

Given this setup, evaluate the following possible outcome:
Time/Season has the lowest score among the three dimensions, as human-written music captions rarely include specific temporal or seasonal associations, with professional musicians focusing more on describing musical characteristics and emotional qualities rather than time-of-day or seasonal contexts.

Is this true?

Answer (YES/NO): YES